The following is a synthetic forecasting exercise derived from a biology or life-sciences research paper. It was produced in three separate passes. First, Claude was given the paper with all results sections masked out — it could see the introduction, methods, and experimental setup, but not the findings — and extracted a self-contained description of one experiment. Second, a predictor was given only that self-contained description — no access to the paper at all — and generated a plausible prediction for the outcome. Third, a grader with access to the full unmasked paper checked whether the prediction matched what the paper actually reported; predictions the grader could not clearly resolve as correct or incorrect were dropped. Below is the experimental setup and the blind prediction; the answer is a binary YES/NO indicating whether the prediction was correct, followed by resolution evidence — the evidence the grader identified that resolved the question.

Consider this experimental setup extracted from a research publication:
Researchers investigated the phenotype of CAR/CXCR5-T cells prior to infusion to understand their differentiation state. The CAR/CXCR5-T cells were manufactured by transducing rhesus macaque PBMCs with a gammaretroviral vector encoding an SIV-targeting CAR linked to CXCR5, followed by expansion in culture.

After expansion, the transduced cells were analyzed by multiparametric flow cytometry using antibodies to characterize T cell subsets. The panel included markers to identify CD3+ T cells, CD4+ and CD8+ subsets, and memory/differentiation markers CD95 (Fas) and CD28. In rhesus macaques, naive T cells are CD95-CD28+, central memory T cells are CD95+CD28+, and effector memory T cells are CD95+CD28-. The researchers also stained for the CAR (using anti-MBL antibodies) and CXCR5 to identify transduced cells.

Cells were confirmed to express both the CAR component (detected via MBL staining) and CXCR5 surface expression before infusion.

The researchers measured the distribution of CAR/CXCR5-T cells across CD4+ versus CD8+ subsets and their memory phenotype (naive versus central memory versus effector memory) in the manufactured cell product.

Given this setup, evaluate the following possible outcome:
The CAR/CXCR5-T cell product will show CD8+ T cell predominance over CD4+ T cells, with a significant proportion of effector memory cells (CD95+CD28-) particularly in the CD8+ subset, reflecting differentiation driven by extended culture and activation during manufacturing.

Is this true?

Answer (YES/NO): NO